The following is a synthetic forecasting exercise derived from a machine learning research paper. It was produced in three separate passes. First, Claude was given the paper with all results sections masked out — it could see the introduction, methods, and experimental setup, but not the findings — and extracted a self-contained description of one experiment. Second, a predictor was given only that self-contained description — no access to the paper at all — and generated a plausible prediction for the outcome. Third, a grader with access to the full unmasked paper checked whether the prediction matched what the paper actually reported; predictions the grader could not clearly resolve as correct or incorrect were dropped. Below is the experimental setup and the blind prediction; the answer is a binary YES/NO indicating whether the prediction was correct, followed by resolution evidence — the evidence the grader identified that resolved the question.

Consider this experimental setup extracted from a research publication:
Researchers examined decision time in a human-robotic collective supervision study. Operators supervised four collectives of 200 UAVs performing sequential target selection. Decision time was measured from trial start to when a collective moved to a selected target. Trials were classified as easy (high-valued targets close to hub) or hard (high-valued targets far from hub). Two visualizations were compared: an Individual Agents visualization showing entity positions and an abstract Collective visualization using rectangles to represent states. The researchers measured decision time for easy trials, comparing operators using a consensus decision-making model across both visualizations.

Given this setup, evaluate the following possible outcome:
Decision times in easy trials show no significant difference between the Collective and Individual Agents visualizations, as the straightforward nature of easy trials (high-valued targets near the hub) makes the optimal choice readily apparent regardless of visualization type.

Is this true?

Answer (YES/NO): NO